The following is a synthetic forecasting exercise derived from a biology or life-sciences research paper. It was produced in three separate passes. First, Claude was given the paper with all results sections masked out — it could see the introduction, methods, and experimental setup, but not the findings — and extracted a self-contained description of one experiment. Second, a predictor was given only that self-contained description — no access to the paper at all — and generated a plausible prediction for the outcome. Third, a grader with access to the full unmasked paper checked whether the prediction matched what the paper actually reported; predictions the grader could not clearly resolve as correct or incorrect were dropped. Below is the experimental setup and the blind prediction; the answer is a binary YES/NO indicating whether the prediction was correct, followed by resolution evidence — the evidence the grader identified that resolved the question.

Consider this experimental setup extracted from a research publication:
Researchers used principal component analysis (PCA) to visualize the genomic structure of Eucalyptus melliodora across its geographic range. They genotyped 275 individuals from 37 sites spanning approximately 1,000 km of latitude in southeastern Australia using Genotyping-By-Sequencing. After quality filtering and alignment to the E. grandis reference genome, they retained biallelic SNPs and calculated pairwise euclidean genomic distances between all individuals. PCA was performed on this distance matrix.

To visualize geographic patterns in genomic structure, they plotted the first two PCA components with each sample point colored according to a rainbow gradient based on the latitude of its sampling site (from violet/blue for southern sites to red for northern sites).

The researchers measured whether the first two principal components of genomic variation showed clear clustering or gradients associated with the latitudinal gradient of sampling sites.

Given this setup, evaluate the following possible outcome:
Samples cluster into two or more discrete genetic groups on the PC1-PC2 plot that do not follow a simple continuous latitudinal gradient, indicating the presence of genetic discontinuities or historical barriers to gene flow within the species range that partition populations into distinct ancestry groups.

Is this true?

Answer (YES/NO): NO